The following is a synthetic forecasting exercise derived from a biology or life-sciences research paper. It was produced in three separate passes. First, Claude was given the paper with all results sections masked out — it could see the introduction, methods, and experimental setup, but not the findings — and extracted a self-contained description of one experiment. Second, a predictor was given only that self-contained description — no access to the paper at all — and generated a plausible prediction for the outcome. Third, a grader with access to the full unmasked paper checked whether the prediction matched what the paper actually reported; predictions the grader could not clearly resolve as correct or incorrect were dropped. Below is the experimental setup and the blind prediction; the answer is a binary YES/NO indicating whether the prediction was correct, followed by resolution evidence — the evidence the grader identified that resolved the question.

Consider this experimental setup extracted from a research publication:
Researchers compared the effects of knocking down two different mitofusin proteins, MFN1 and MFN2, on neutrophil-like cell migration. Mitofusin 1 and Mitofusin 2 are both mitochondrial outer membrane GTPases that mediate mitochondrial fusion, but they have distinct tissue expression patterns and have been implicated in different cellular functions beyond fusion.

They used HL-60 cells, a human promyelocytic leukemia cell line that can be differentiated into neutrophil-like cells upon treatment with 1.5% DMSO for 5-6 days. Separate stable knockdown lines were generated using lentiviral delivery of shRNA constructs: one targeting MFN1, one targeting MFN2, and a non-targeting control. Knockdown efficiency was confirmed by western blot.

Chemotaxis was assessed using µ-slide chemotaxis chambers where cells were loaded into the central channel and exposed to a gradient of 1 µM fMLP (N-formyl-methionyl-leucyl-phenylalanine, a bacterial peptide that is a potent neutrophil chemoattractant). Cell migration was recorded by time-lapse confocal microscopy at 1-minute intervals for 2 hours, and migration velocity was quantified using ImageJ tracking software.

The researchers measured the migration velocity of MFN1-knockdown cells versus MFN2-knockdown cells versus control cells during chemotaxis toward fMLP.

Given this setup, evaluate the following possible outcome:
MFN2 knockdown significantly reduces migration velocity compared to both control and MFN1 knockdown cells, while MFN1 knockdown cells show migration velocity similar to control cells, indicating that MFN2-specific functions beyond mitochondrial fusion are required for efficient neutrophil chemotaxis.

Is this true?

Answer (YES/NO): YES